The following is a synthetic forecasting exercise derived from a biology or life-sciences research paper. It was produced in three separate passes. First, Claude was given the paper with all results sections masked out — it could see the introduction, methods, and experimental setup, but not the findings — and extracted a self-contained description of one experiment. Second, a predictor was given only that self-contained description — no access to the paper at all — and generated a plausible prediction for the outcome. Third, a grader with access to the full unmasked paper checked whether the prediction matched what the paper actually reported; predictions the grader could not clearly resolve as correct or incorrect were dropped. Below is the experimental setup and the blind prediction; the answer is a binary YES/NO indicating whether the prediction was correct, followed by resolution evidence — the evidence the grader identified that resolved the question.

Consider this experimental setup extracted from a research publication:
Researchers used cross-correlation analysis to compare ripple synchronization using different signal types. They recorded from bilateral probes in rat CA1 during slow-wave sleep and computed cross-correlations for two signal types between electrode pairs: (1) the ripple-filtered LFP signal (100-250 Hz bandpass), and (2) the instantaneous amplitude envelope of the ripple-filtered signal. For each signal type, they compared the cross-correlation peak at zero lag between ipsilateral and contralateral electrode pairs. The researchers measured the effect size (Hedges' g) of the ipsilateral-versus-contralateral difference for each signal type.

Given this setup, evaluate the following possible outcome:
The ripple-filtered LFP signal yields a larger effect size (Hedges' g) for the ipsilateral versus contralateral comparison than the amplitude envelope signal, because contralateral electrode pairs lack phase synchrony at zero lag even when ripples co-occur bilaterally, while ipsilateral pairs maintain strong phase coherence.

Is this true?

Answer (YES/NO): YES